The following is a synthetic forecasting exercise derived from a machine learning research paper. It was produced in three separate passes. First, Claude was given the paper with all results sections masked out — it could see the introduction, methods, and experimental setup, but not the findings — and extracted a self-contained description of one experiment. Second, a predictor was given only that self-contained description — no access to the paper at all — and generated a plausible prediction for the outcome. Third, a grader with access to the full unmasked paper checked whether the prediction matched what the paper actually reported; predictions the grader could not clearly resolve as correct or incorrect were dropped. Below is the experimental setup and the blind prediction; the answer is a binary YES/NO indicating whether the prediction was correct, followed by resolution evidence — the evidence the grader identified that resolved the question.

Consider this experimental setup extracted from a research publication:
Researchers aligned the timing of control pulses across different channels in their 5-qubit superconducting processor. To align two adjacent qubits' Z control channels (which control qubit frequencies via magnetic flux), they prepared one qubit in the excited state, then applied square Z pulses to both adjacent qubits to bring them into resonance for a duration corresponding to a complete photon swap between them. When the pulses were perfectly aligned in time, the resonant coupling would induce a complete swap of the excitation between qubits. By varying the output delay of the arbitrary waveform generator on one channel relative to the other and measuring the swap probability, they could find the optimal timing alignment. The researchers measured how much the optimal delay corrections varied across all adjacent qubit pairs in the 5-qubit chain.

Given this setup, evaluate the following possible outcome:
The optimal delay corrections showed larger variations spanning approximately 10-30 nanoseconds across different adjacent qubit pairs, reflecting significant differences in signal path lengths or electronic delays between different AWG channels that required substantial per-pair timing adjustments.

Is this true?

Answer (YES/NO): NO